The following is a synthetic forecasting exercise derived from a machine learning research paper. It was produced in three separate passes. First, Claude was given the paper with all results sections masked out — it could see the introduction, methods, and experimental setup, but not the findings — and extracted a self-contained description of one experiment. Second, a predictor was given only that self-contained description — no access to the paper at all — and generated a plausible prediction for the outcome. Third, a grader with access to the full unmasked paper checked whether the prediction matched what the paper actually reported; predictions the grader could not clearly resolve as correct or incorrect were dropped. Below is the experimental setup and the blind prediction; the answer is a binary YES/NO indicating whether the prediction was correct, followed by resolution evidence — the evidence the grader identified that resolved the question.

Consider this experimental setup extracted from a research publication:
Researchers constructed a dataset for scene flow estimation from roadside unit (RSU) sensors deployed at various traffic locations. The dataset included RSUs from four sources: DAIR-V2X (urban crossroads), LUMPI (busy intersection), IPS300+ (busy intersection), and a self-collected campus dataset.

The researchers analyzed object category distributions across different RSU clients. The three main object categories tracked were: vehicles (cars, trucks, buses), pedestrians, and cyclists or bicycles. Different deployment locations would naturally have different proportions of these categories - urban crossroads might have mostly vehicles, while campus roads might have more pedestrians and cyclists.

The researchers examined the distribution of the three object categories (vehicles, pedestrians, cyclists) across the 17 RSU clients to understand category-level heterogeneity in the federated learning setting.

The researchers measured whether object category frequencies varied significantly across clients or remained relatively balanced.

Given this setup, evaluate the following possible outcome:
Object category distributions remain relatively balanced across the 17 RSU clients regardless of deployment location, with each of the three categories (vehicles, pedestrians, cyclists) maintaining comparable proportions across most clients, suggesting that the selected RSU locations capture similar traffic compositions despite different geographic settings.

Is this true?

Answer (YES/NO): NO